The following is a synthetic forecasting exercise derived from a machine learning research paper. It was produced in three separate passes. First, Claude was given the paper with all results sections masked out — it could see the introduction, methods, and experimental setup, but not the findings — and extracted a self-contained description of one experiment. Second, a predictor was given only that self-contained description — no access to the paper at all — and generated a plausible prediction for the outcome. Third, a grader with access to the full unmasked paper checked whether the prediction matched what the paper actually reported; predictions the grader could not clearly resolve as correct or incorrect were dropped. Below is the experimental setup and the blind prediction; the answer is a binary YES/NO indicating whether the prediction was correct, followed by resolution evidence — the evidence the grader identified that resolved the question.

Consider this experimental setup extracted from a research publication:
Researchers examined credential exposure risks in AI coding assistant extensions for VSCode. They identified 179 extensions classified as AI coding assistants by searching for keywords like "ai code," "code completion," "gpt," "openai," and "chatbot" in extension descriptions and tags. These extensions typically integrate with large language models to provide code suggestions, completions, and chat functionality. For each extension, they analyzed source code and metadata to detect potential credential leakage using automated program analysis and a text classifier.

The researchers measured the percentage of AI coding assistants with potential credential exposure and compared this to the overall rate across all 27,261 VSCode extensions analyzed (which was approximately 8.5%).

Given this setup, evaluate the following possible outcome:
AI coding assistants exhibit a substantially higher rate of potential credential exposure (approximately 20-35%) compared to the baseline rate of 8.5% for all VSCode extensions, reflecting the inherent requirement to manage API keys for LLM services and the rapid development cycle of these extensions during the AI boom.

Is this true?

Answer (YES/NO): NO